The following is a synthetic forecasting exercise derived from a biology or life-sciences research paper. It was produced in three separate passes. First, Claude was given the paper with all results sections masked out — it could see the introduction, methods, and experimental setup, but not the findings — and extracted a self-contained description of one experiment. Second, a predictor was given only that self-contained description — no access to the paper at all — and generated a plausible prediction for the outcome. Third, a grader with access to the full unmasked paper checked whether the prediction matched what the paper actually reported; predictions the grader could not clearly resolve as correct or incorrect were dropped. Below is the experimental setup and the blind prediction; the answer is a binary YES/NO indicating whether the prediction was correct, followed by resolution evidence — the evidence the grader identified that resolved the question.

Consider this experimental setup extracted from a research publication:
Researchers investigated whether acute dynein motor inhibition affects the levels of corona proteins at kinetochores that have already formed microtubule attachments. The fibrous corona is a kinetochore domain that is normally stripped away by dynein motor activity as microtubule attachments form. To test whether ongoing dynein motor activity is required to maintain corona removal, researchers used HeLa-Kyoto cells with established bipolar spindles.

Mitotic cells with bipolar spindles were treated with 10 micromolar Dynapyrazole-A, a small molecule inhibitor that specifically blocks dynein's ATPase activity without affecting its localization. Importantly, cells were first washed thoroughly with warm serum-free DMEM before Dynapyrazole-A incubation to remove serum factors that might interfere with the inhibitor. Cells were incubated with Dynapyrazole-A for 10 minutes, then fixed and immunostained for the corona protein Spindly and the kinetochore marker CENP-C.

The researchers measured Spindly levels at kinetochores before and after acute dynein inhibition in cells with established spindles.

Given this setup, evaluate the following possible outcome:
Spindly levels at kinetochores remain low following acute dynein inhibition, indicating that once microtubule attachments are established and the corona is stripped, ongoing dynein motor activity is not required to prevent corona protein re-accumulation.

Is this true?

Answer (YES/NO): NO